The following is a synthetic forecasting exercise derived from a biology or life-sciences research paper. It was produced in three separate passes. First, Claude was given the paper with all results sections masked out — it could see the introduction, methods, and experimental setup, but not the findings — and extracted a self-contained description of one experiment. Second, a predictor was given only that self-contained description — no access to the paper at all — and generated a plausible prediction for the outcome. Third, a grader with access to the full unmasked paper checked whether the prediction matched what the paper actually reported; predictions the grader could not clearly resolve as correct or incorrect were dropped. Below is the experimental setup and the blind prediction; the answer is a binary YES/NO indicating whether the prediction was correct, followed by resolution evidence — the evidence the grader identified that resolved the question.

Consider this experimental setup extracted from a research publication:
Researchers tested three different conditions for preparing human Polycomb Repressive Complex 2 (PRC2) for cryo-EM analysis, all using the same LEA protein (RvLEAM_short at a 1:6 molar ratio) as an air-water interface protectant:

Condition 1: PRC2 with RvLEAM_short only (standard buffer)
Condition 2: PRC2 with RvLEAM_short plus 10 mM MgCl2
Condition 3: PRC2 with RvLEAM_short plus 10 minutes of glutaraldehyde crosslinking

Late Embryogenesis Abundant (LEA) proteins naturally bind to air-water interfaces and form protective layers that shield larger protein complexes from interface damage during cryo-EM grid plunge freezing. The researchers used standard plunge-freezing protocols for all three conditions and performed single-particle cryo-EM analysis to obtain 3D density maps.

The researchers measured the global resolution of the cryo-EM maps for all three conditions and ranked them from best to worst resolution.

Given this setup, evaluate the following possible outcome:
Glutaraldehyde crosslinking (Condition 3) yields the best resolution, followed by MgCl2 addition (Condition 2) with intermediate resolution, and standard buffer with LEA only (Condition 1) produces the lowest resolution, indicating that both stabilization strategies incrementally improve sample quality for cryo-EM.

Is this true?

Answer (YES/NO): NO